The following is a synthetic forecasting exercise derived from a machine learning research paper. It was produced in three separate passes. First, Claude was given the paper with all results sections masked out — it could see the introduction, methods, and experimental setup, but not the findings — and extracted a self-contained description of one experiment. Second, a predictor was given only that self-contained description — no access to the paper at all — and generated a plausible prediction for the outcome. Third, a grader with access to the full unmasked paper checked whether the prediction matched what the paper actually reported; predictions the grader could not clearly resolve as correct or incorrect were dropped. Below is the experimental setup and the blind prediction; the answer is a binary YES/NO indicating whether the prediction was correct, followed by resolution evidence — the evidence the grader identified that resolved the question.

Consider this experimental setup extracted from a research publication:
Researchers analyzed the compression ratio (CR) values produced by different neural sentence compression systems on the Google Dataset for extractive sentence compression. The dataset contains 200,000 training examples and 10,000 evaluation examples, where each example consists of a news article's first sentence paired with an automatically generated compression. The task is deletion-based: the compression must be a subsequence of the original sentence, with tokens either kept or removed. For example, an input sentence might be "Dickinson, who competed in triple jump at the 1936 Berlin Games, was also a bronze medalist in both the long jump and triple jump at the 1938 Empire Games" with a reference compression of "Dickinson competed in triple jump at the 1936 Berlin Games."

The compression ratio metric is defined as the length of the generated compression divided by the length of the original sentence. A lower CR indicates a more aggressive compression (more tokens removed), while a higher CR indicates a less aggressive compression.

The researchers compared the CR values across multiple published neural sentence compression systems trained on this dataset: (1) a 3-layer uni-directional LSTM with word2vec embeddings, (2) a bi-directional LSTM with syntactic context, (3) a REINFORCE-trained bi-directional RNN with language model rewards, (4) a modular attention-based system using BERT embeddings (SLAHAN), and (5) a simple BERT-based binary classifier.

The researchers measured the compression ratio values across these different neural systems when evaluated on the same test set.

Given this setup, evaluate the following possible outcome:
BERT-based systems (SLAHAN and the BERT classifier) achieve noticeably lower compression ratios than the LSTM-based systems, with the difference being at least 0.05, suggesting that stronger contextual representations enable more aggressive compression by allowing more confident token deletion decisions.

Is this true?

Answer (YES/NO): NO